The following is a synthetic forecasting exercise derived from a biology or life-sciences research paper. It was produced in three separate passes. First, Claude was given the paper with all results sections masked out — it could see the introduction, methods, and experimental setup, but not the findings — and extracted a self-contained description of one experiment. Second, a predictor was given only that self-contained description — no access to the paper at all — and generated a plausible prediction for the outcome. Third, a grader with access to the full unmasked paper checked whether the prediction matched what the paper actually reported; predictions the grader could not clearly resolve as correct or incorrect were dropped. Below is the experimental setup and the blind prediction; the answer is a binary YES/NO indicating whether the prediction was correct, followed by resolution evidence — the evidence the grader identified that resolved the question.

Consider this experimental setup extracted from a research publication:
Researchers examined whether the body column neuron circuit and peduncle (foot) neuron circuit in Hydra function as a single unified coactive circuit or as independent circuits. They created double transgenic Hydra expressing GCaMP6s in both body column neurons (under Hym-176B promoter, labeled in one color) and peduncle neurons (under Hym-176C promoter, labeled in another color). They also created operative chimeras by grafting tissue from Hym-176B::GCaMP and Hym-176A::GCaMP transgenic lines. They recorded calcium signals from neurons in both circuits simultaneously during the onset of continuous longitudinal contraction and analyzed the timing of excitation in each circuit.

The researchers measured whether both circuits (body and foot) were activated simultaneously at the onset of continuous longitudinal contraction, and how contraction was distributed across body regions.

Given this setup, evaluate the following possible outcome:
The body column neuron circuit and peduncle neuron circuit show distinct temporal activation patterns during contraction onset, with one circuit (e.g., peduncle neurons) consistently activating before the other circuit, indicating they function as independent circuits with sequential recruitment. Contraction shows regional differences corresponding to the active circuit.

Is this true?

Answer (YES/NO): YES